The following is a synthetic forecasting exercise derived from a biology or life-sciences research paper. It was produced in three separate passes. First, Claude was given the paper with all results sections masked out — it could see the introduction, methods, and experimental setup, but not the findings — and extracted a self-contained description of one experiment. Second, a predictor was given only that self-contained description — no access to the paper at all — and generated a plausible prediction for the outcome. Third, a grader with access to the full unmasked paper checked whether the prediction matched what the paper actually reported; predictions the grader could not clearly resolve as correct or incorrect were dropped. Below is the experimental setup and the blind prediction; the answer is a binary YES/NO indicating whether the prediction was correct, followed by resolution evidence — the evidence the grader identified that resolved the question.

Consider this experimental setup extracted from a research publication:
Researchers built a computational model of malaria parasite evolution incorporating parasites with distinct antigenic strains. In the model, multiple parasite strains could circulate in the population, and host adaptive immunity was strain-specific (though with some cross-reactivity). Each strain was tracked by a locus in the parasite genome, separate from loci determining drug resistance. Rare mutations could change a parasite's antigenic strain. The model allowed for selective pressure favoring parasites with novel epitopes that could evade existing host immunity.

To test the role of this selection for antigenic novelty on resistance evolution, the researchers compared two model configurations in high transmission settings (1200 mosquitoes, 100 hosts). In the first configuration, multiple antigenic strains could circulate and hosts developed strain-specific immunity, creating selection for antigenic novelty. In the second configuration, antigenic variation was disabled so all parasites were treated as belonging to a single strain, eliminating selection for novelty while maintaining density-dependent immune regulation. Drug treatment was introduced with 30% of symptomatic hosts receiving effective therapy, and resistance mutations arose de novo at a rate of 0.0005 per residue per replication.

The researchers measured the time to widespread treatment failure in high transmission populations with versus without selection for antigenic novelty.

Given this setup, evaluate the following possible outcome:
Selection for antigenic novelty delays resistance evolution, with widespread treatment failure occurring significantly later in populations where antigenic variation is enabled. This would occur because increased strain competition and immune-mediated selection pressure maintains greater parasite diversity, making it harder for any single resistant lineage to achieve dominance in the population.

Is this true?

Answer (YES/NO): NO